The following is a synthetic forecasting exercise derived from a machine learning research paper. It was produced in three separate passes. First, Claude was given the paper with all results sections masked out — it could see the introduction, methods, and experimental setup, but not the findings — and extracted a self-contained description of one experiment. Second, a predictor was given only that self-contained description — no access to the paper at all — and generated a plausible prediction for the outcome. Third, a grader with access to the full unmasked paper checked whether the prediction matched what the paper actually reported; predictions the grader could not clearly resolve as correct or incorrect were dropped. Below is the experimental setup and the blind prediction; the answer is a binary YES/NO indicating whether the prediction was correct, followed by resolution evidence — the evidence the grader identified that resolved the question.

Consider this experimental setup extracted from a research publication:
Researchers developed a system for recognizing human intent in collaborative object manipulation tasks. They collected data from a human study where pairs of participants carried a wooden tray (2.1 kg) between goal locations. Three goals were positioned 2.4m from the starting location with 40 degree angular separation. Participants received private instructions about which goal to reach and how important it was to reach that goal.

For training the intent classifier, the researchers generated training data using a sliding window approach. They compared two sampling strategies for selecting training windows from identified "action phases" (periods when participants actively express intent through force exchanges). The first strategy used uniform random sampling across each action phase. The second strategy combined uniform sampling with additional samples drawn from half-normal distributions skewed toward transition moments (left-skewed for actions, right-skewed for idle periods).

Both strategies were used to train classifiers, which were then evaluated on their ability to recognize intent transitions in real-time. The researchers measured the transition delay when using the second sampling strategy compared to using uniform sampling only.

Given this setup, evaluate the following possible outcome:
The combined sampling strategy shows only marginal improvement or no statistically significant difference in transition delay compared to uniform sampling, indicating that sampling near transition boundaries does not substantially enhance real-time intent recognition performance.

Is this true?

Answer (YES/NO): NO